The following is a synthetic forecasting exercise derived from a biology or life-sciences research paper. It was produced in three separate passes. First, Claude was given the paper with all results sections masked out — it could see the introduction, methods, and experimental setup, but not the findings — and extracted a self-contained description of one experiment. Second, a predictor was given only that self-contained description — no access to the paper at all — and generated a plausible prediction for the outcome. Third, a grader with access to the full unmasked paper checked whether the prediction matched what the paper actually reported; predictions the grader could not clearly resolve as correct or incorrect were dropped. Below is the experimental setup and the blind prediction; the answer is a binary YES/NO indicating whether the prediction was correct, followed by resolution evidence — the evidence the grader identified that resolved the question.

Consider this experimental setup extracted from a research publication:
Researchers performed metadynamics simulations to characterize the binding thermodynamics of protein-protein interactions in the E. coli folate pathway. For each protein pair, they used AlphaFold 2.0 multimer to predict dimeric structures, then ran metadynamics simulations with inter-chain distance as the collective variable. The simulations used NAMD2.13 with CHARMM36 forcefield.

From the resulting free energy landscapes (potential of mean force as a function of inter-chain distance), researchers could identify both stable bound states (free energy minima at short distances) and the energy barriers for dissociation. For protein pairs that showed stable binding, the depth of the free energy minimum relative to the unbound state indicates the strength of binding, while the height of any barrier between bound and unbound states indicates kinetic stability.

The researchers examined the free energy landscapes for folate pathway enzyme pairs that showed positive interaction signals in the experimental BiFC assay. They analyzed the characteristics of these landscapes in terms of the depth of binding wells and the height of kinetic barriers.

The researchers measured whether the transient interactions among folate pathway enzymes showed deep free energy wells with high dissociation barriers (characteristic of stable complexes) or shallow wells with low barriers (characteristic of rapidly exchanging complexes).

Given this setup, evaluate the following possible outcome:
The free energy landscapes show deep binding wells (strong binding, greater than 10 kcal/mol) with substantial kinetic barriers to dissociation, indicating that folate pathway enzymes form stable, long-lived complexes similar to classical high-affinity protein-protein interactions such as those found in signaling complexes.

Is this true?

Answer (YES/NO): NO